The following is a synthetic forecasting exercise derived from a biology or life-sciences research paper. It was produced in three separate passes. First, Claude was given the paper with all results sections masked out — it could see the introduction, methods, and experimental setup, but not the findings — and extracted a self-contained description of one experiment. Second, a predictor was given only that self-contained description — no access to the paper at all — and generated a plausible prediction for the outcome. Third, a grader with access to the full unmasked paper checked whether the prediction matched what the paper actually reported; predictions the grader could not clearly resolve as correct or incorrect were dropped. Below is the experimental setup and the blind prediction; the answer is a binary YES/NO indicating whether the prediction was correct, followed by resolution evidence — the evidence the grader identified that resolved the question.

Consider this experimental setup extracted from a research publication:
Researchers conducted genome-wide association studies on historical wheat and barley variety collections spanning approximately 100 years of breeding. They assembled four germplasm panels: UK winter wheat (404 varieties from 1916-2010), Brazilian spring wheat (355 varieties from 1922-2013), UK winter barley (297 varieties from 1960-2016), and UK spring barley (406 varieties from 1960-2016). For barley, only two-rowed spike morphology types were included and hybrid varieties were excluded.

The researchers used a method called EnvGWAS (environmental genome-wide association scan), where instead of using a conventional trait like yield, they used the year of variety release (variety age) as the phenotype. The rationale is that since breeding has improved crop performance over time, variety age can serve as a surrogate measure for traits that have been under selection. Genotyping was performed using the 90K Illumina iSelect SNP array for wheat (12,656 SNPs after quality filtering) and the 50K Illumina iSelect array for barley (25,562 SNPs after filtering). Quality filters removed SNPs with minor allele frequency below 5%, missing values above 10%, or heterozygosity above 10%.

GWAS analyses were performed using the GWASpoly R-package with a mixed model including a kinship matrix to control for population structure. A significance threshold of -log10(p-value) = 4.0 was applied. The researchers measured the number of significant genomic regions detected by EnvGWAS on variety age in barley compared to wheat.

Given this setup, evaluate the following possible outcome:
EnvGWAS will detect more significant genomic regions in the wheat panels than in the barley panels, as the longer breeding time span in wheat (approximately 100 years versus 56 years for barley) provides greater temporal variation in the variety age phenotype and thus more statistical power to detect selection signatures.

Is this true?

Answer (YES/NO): NO